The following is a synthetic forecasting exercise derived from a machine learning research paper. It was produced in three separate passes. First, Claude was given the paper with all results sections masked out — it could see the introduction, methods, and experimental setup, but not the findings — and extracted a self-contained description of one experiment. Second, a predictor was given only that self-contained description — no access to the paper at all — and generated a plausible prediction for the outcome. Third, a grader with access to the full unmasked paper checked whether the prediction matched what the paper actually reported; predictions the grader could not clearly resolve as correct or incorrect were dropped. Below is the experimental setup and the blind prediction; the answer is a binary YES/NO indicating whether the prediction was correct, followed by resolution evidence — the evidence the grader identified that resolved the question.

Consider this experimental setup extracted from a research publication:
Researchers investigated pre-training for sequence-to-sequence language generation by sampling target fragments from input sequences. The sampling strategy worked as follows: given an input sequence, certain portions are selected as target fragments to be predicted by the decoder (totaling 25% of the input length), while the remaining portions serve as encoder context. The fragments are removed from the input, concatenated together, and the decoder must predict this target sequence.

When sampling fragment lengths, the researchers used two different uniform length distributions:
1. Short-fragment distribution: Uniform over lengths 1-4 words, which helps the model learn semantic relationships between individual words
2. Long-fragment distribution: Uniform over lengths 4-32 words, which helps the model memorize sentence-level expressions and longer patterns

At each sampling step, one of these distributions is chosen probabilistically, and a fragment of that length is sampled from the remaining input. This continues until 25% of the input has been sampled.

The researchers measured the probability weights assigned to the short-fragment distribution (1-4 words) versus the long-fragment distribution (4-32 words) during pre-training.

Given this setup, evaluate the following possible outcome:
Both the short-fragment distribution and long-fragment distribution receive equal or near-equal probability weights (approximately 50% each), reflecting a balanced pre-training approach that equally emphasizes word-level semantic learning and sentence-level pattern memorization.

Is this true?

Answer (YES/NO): NO